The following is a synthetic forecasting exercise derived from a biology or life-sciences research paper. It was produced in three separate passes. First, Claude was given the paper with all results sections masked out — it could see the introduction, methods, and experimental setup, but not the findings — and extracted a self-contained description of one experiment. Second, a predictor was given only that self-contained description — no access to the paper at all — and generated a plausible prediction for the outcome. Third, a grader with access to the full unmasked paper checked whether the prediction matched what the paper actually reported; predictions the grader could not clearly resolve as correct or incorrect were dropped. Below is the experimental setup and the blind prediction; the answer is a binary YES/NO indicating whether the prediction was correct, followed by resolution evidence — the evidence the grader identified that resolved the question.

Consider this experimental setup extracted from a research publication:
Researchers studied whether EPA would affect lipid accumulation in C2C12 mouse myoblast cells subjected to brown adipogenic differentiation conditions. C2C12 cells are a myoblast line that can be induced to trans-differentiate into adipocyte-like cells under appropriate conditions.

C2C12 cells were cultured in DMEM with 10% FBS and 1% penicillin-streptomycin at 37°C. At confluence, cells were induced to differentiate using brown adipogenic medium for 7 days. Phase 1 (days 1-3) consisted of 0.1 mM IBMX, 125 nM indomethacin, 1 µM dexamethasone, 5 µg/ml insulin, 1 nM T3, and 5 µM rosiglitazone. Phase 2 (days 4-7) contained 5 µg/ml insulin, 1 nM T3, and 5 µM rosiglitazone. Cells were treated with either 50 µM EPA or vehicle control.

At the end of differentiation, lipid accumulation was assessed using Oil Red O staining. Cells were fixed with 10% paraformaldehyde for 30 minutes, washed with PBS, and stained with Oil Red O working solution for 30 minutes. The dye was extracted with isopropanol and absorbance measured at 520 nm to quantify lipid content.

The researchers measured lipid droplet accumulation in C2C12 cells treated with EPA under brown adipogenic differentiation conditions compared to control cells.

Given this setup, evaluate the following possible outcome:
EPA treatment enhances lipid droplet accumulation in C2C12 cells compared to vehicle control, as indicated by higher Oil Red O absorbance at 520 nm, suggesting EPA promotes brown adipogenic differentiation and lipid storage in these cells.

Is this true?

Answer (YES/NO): NO